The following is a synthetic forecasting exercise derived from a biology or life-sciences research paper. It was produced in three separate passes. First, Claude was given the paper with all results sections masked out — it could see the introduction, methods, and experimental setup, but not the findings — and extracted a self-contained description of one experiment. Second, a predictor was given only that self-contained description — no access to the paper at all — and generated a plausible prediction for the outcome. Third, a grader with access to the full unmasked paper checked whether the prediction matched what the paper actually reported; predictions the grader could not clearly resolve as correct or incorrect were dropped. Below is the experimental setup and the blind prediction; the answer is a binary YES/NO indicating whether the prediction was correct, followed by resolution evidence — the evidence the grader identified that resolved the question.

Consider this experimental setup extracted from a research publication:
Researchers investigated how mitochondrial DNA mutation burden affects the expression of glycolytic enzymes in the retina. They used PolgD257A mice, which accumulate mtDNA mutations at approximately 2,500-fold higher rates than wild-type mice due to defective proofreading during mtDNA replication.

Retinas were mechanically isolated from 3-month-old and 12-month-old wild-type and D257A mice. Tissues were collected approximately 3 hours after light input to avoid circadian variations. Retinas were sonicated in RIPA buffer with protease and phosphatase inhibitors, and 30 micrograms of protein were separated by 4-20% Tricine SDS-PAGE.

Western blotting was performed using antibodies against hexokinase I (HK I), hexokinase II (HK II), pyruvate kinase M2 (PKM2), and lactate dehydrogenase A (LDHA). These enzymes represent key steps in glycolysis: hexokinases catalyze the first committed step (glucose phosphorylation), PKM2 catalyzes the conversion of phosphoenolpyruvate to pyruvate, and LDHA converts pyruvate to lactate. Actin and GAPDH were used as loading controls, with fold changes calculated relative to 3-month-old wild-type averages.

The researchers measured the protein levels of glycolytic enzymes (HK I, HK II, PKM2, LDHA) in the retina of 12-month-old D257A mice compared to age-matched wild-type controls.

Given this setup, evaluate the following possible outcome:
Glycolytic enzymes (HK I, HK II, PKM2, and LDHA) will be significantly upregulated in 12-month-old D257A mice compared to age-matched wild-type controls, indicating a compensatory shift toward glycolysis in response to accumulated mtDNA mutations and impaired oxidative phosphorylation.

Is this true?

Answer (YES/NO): NO